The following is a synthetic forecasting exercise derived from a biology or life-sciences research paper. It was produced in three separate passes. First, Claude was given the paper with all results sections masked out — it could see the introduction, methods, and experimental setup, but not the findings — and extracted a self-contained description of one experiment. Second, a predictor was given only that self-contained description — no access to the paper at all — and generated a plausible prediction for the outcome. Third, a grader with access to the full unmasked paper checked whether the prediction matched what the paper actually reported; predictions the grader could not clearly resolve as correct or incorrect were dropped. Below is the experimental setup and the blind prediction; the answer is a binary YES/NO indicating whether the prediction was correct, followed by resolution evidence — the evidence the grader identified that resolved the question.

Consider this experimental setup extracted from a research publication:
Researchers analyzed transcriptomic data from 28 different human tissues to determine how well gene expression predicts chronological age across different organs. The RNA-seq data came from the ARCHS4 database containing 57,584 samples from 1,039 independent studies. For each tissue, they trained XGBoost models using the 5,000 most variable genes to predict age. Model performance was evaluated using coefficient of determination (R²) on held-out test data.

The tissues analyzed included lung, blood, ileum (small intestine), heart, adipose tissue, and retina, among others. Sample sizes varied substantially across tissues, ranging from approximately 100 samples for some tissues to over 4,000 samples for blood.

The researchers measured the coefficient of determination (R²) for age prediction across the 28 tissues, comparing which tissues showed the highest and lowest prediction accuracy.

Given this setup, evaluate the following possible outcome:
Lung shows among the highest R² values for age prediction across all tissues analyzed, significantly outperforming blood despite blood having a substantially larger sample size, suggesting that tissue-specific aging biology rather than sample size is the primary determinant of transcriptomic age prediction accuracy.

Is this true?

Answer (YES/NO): NO